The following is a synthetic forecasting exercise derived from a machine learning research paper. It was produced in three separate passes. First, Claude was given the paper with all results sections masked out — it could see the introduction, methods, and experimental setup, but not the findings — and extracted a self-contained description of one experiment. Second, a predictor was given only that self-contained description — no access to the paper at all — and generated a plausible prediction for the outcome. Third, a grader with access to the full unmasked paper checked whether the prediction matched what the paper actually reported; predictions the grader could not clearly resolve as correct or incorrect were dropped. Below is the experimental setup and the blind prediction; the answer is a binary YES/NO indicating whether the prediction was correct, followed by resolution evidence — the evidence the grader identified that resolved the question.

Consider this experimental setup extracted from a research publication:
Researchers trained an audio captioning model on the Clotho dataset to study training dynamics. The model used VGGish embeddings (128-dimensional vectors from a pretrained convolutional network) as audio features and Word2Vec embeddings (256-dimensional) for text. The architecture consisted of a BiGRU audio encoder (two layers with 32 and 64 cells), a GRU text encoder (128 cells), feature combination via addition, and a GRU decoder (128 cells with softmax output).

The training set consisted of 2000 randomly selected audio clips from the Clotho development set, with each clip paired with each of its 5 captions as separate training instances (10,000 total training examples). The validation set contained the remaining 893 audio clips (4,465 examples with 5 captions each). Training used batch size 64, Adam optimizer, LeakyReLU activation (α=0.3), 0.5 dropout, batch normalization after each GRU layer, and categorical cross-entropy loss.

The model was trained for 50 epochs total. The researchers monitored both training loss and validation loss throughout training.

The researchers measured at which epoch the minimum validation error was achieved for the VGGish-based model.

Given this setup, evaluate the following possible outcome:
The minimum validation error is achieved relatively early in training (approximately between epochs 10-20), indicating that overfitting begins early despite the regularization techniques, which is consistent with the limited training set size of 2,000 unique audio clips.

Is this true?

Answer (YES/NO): NO